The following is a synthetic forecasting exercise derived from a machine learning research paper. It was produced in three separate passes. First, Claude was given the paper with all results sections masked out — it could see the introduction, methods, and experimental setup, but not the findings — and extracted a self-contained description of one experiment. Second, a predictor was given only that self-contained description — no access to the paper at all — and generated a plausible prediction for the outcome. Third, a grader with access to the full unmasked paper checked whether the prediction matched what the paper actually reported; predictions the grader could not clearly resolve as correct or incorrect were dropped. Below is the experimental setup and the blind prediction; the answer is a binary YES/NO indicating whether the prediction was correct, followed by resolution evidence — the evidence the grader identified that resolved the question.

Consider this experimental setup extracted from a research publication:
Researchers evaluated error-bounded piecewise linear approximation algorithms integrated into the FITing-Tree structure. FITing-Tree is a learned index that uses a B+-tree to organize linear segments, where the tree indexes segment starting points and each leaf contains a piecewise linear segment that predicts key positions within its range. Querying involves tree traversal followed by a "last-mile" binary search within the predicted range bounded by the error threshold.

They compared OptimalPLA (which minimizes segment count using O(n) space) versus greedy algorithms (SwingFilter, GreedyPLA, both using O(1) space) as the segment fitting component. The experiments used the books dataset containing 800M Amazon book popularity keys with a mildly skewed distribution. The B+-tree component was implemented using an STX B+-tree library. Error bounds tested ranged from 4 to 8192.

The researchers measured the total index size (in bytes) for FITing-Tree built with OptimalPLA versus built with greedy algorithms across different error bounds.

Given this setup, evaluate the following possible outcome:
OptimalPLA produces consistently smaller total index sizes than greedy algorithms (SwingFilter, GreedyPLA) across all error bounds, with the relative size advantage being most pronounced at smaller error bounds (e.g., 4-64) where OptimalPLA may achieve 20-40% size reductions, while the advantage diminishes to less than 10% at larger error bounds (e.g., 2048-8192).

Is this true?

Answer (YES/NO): NO